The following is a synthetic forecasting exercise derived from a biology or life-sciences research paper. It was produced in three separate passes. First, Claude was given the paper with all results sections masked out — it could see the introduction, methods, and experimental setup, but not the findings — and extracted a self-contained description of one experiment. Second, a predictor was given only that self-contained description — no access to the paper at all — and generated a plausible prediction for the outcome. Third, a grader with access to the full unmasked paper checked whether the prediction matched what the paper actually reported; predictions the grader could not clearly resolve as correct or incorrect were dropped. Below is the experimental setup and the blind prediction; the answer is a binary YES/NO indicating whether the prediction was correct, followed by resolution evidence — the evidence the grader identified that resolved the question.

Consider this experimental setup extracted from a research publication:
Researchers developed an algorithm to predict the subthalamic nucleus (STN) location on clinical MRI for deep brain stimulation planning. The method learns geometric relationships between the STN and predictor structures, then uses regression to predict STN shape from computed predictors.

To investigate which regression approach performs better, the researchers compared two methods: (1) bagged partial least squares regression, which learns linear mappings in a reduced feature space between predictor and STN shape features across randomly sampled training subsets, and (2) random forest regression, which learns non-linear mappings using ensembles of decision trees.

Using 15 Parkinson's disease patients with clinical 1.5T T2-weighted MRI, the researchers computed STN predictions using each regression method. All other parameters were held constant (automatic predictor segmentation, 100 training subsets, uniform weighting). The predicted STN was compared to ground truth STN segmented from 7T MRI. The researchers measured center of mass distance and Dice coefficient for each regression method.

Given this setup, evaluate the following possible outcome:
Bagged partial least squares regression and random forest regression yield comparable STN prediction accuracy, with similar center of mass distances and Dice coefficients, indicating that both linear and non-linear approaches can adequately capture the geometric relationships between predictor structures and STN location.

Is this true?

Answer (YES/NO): NO